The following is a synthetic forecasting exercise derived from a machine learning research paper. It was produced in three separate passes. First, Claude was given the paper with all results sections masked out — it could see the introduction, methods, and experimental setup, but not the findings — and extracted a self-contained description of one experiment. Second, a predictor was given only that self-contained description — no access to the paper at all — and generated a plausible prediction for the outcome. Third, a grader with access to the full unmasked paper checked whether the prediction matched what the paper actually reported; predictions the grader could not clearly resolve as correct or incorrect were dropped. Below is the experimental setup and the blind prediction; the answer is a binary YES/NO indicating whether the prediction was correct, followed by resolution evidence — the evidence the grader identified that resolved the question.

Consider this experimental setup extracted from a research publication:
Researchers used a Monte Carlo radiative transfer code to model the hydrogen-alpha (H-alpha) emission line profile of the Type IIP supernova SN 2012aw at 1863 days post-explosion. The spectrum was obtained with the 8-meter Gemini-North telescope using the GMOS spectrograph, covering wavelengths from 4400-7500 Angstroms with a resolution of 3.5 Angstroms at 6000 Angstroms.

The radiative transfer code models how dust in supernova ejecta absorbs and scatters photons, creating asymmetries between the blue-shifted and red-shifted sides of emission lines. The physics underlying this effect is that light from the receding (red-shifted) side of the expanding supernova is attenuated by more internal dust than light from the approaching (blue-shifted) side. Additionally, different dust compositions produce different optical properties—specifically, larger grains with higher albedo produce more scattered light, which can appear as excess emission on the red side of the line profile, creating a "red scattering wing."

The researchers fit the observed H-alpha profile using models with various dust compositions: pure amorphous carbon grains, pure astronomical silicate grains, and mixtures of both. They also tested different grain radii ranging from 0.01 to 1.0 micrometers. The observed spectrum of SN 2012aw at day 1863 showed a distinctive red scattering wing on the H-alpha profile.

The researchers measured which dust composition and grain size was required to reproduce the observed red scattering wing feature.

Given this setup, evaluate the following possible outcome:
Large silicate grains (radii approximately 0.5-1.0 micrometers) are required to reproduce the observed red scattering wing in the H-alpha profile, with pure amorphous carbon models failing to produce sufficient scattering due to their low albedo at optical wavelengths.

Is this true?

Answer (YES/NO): NO